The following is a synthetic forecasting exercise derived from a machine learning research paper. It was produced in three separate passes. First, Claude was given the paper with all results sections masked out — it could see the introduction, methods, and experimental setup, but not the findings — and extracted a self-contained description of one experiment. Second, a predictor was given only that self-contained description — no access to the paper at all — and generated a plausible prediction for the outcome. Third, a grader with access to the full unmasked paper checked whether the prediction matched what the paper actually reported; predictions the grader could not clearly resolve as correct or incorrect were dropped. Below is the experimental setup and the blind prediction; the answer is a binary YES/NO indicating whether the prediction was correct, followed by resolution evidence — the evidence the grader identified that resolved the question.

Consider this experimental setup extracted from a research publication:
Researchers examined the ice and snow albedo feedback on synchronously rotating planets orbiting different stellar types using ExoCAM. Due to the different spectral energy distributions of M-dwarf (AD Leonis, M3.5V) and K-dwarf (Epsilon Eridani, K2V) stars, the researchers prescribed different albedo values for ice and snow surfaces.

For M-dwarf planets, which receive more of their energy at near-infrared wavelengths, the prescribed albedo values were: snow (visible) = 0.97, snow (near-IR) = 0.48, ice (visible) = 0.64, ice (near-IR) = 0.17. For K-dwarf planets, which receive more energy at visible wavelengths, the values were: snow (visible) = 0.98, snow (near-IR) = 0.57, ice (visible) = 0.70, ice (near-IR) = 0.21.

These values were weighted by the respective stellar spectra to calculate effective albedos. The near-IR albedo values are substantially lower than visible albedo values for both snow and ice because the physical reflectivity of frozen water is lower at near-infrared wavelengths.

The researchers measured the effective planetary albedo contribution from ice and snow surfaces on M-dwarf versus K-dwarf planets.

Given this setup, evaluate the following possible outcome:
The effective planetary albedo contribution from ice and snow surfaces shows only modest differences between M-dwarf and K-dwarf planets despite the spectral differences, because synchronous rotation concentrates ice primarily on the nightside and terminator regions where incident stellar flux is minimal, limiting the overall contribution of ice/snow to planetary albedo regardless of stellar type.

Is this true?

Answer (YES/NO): NO